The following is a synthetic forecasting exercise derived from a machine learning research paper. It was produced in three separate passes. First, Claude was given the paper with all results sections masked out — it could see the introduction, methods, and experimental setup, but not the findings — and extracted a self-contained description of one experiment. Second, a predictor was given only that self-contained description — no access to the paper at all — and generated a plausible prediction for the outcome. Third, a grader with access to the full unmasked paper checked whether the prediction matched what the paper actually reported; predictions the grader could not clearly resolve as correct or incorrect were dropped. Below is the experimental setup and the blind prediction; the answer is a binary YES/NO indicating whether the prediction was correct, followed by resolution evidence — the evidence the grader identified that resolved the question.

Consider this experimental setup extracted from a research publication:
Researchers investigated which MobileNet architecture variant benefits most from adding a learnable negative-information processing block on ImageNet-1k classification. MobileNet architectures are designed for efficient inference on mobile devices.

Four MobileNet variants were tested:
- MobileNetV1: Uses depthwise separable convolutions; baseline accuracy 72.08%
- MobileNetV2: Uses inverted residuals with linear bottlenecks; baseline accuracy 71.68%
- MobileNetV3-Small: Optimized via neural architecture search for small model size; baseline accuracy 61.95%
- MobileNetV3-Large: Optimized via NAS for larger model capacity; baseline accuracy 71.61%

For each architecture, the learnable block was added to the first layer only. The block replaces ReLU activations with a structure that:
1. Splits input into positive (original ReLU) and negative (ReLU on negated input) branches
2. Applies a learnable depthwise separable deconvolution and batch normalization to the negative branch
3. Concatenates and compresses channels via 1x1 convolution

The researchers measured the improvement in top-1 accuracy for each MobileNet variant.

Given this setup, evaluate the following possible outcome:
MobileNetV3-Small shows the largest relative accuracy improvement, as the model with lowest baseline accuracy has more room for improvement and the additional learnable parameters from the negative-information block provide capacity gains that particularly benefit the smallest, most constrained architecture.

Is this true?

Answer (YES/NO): YES